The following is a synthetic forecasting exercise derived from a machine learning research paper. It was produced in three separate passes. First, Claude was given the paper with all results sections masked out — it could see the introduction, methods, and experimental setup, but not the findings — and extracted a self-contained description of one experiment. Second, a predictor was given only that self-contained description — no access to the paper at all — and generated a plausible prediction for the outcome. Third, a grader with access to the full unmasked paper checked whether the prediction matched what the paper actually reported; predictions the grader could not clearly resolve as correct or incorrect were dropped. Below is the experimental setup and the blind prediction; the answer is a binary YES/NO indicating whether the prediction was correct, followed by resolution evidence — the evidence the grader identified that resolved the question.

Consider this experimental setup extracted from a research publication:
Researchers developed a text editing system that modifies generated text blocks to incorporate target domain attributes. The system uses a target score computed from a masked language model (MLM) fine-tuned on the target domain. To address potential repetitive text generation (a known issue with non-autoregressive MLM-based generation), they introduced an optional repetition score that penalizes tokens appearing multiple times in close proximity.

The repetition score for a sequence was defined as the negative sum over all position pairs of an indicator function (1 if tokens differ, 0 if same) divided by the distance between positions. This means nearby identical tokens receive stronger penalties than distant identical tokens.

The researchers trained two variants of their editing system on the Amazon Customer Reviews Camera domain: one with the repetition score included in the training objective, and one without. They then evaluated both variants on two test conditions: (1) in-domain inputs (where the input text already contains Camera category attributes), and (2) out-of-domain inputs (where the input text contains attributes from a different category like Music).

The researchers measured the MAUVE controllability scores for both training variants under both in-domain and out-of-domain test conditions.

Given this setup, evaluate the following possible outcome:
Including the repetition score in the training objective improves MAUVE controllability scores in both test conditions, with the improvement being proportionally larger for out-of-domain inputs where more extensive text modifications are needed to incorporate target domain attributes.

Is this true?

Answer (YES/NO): NO